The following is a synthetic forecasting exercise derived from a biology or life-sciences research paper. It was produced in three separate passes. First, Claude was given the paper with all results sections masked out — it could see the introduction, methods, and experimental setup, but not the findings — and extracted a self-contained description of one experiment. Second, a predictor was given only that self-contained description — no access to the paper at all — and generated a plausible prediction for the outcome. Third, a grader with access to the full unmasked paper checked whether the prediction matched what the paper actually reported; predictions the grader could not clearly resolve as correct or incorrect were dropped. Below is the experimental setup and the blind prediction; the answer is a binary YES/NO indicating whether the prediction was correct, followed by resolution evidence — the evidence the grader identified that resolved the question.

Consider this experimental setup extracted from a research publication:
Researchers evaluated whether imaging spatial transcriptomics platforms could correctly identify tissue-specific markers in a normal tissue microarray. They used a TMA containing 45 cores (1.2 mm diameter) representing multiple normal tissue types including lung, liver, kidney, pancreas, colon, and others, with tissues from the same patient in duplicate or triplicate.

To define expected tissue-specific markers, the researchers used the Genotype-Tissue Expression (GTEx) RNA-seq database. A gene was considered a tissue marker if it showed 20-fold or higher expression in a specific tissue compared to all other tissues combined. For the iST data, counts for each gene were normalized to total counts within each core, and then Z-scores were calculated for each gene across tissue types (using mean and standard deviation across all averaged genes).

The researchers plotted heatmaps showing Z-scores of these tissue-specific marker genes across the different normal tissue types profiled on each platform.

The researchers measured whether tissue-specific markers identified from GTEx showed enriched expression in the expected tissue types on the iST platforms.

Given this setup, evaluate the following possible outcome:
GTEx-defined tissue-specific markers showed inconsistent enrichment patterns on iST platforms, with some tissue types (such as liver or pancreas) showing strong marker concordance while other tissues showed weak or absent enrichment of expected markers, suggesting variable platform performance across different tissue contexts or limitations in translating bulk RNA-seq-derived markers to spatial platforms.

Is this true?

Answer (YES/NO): NO